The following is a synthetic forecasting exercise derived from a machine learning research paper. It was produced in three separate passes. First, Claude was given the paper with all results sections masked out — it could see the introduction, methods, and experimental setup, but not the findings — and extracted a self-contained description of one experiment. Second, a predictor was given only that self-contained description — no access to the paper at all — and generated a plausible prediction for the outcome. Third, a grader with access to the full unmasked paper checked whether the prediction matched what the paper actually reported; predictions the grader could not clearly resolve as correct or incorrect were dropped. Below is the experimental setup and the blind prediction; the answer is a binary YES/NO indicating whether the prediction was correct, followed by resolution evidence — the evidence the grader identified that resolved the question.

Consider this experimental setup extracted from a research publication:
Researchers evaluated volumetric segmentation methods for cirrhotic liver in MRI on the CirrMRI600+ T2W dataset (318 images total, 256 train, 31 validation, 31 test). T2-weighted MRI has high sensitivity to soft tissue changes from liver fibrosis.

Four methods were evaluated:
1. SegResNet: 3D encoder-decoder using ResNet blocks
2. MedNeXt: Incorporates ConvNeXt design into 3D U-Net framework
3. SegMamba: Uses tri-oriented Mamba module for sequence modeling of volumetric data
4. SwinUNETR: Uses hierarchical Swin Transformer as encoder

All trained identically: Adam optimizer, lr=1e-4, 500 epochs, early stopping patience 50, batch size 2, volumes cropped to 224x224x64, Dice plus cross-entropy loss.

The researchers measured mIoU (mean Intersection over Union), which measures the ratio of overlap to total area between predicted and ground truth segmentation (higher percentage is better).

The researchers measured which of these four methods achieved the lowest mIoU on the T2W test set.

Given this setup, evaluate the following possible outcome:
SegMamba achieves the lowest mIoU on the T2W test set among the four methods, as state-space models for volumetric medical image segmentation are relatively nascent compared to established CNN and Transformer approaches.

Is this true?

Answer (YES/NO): NO